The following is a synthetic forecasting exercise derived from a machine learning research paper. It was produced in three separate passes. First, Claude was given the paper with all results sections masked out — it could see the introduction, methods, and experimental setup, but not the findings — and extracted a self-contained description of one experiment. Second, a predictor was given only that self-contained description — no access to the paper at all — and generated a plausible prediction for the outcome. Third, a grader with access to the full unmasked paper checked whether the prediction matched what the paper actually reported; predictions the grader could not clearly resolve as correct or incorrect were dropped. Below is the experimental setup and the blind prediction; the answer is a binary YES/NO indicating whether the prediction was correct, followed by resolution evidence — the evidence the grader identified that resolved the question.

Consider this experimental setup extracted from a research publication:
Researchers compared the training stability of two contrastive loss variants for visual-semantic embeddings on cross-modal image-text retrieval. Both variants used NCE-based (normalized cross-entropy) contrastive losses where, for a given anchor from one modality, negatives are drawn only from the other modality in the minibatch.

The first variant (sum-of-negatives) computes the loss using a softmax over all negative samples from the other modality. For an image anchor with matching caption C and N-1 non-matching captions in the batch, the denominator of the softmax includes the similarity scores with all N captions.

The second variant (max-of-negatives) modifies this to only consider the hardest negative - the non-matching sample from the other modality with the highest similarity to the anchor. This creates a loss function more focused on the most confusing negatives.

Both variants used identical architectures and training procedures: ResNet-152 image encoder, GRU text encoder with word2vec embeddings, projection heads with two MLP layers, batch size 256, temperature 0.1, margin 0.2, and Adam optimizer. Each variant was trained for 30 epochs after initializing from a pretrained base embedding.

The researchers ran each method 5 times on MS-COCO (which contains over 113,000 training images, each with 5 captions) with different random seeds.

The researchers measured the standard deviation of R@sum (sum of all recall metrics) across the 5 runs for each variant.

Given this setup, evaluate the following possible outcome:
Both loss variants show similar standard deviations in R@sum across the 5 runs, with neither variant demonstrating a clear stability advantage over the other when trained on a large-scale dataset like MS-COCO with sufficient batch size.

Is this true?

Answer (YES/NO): NO